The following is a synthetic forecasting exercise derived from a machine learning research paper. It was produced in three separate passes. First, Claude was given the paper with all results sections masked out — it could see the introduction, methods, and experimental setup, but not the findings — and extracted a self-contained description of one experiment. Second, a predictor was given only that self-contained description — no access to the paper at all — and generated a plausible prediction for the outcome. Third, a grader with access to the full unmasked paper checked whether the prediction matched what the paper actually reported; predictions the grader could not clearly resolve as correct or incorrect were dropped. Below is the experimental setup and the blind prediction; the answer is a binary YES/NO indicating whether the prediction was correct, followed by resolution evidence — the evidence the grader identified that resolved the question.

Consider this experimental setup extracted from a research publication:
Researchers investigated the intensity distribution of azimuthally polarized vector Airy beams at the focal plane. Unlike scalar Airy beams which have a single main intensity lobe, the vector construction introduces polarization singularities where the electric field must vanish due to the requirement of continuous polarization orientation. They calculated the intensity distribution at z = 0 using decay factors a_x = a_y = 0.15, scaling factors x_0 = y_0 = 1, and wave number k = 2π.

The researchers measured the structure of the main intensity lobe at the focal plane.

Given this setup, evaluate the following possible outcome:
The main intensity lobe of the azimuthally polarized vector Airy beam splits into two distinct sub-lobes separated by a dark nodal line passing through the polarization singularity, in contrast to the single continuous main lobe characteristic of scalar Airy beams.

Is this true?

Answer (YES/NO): YES